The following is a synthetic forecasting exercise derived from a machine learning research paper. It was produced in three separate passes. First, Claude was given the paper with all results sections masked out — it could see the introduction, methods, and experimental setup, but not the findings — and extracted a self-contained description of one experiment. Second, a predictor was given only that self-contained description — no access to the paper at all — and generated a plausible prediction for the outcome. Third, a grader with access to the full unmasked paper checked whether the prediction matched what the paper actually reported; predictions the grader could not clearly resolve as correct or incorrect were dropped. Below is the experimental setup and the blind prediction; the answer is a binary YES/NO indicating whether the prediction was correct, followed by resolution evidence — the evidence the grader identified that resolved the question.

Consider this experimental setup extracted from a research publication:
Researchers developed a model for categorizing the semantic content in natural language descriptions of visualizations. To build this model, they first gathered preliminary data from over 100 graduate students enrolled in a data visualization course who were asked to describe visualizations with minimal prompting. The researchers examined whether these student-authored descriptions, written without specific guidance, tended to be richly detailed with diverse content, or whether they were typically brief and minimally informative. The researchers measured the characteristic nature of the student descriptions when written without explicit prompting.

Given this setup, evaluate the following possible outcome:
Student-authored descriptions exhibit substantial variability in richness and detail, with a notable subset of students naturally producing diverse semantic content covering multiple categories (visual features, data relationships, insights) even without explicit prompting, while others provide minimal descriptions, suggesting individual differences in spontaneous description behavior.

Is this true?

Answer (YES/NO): NO